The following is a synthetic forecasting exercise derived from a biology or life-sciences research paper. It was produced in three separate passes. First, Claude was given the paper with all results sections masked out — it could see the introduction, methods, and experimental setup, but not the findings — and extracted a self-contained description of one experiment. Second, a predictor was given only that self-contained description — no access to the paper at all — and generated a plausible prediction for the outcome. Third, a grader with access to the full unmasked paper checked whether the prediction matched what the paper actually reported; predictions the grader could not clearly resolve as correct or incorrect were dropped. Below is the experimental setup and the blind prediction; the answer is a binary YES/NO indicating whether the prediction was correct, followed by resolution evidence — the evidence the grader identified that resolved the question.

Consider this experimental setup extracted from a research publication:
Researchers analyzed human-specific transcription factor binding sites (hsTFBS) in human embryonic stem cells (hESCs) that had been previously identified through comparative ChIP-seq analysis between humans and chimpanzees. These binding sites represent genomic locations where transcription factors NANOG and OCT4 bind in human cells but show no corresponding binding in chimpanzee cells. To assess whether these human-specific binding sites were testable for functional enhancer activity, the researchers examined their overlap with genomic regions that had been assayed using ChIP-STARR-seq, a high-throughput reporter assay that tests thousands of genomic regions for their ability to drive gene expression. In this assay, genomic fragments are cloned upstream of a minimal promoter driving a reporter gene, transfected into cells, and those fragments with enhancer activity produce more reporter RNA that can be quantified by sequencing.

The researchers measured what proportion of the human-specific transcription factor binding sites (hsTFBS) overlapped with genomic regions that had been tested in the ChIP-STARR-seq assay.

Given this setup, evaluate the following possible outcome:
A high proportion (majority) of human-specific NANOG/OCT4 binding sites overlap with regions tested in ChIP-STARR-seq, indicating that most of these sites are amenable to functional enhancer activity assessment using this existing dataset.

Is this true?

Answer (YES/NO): YES